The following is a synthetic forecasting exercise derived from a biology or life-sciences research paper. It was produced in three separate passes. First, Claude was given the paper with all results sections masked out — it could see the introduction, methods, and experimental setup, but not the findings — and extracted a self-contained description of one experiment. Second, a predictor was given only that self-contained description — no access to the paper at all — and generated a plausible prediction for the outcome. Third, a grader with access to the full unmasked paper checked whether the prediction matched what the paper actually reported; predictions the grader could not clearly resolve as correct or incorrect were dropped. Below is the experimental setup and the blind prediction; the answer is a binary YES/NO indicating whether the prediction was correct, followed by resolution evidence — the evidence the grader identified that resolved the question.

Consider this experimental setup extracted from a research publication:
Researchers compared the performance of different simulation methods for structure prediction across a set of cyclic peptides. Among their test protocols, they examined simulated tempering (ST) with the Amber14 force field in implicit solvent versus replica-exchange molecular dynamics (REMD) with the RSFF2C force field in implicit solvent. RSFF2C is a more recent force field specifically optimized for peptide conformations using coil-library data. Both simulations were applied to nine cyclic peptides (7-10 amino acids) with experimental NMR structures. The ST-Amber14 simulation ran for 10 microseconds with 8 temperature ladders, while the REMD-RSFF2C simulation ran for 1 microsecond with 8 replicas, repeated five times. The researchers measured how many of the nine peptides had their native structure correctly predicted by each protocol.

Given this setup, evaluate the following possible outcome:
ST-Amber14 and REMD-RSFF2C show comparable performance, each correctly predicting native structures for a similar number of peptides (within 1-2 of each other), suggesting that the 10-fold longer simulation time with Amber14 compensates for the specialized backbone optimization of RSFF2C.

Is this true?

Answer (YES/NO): NO